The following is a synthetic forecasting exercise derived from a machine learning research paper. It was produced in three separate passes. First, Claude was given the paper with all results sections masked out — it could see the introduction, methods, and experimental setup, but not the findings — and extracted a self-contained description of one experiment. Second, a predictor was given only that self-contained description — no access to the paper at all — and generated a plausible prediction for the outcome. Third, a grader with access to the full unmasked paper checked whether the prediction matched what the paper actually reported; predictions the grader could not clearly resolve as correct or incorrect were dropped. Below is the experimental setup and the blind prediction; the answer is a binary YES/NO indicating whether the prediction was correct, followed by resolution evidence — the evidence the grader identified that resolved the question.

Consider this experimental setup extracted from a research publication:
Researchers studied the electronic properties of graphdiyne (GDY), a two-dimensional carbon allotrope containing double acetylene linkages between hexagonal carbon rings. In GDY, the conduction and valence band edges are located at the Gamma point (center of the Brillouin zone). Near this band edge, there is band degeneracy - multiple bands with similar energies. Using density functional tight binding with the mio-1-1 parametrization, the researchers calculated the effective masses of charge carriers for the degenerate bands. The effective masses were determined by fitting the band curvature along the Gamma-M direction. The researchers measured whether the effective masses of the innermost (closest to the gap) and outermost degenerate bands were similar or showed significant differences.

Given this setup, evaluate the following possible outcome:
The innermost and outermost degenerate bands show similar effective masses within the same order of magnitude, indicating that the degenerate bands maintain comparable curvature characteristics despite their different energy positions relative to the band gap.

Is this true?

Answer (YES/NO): NO